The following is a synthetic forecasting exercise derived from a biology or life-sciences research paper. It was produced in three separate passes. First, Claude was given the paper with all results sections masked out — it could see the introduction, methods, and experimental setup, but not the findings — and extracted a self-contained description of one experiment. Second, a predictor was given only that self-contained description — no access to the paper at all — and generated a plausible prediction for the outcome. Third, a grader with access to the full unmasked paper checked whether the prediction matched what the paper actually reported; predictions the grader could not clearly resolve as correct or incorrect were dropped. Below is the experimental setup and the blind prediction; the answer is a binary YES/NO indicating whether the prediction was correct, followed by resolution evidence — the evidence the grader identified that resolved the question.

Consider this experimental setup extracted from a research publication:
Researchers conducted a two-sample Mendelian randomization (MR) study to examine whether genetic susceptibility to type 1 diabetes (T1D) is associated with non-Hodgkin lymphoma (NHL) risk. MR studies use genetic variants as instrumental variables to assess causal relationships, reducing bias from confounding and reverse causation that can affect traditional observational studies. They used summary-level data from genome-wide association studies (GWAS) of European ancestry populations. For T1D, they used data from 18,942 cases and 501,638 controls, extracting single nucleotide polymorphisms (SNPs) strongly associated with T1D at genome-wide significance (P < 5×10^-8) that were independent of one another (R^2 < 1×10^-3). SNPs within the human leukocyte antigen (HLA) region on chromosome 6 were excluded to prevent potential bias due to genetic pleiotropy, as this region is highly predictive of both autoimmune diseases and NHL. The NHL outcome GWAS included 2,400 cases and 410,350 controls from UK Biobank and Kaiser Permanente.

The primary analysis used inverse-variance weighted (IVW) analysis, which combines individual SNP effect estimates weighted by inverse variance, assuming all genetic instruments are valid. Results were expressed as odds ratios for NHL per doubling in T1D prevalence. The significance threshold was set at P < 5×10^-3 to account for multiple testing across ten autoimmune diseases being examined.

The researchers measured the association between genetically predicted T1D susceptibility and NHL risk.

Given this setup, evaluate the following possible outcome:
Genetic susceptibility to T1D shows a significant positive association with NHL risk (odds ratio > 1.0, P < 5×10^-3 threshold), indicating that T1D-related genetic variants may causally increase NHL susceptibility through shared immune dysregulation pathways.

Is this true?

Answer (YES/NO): NO